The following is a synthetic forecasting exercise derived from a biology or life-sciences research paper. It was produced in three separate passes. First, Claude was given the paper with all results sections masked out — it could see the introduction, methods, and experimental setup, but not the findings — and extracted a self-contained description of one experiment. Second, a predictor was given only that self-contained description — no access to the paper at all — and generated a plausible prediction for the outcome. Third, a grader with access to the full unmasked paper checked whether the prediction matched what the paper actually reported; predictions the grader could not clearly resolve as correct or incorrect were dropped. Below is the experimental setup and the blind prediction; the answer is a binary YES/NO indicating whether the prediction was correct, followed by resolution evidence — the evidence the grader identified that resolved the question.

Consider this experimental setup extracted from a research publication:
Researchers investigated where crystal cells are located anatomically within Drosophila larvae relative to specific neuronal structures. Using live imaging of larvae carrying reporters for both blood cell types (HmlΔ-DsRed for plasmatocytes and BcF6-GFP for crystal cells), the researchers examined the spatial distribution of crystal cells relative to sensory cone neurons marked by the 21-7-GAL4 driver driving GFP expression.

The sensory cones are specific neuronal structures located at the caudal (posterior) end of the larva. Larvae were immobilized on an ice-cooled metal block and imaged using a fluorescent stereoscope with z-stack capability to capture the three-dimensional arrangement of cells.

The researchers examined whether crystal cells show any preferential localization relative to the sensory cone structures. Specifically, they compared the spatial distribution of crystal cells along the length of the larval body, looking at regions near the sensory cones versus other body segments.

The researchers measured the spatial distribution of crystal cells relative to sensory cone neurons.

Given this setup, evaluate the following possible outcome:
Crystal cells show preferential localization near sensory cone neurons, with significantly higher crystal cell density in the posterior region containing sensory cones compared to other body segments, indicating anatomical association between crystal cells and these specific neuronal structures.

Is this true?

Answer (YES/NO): YES